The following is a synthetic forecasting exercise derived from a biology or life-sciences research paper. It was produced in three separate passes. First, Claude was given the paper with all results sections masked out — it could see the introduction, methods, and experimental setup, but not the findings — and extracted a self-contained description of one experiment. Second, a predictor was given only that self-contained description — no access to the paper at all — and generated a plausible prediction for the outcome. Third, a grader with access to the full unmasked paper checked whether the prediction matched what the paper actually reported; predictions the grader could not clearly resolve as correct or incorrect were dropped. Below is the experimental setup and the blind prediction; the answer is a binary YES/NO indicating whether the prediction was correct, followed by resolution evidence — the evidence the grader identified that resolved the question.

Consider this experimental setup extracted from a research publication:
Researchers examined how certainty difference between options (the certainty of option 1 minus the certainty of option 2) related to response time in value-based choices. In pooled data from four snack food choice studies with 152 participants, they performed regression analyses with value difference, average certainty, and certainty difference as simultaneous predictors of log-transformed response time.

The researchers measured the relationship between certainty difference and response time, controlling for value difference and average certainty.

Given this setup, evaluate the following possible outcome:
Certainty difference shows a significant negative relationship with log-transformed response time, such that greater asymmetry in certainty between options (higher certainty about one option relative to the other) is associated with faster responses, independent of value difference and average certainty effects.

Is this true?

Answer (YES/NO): YES